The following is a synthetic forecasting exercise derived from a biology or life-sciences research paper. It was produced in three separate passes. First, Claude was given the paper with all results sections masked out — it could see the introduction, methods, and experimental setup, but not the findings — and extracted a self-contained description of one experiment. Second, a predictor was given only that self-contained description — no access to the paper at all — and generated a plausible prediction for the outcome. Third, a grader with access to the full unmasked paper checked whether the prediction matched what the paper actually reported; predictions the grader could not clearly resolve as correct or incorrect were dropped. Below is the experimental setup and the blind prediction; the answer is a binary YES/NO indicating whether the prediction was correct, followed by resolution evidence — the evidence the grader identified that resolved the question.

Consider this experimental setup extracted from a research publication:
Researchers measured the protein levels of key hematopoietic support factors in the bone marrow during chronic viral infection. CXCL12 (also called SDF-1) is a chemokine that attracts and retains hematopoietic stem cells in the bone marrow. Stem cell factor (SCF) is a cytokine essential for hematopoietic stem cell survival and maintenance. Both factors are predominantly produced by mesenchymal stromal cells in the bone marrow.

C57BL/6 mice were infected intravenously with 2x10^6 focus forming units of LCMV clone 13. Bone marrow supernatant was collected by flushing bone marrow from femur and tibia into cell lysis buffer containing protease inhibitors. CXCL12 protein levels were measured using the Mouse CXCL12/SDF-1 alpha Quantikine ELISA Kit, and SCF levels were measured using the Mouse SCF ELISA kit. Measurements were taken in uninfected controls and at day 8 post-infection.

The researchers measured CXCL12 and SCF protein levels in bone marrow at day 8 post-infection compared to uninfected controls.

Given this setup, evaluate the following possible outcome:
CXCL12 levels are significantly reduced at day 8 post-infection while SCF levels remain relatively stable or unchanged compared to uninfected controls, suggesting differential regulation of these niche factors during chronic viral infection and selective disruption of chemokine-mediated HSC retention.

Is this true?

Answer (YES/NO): NO